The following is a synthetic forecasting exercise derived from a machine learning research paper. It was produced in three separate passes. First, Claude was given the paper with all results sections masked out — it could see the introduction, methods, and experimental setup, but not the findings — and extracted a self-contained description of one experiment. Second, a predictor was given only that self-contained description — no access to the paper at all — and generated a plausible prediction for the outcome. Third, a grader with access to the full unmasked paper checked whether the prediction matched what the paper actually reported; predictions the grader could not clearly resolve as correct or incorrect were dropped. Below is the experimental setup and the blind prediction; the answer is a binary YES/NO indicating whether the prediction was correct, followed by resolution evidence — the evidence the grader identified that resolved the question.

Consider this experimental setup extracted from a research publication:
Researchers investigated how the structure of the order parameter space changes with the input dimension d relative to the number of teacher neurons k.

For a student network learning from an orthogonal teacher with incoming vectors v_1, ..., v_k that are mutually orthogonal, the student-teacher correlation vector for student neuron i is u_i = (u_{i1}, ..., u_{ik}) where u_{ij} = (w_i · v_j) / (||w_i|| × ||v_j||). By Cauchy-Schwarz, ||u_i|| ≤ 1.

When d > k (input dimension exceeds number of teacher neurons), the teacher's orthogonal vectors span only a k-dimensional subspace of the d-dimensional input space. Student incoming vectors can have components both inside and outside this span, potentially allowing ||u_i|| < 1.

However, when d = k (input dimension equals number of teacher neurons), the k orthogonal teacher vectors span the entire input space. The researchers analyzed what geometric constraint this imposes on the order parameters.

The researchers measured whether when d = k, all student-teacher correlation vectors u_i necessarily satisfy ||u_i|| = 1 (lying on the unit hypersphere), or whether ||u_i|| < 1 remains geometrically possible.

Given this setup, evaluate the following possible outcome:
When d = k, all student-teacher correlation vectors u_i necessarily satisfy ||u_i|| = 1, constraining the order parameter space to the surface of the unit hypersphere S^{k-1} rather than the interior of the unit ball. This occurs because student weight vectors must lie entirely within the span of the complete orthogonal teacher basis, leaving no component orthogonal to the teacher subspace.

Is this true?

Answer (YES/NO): YES